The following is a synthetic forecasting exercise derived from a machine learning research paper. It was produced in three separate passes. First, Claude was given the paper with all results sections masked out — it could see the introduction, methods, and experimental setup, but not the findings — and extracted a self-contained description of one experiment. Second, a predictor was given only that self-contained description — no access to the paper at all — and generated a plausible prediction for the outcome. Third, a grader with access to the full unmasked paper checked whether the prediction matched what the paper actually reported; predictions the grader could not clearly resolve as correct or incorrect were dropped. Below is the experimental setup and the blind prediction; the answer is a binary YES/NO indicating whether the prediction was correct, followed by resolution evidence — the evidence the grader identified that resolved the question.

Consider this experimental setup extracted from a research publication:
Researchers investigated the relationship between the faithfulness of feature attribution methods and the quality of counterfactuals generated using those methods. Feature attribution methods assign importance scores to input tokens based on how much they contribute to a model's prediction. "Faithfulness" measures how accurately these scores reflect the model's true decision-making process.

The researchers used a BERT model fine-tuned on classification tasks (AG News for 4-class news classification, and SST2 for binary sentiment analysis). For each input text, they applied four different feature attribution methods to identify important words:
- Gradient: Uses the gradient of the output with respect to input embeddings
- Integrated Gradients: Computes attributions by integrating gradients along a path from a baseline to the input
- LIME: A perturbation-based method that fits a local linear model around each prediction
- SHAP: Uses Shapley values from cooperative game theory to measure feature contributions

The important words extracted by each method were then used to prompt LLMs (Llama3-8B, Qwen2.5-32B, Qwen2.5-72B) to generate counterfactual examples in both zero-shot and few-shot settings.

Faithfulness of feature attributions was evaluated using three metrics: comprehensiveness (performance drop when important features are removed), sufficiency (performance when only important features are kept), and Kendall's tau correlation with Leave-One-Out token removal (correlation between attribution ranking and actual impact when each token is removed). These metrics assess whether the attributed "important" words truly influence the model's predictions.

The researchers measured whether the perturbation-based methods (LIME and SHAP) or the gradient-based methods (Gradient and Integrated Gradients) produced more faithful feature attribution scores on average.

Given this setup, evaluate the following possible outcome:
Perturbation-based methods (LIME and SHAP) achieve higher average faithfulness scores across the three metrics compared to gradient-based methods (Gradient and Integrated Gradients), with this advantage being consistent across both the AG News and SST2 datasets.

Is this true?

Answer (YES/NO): NO